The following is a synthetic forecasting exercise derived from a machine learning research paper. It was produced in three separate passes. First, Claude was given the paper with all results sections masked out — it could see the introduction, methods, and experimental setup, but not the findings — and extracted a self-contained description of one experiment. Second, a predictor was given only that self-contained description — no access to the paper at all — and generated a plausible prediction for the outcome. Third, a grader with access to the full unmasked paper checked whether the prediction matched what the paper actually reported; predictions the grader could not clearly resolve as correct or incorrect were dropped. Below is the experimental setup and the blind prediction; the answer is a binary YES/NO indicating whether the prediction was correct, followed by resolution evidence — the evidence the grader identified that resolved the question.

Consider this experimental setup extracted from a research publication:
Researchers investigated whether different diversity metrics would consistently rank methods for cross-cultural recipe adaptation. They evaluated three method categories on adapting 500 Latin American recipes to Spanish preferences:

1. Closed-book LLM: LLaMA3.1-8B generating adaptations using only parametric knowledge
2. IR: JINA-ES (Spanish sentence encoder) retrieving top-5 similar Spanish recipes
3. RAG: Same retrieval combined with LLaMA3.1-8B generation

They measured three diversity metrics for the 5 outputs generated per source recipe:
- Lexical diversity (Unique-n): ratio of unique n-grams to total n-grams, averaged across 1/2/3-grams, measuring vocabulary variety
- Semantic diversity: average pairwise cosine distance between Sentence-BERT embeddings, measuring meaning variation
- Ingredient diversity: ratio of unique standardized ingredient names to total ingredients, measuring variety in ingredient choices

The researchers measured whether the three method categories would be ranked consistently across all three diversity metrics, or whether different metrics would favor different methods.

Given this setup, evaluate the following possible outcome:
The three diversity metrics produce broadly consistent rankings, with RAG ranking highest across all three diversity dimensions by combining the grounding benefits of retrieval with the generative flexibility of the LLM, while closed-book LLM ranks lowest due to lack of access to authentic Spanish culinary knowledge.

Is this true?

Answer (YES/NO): NO